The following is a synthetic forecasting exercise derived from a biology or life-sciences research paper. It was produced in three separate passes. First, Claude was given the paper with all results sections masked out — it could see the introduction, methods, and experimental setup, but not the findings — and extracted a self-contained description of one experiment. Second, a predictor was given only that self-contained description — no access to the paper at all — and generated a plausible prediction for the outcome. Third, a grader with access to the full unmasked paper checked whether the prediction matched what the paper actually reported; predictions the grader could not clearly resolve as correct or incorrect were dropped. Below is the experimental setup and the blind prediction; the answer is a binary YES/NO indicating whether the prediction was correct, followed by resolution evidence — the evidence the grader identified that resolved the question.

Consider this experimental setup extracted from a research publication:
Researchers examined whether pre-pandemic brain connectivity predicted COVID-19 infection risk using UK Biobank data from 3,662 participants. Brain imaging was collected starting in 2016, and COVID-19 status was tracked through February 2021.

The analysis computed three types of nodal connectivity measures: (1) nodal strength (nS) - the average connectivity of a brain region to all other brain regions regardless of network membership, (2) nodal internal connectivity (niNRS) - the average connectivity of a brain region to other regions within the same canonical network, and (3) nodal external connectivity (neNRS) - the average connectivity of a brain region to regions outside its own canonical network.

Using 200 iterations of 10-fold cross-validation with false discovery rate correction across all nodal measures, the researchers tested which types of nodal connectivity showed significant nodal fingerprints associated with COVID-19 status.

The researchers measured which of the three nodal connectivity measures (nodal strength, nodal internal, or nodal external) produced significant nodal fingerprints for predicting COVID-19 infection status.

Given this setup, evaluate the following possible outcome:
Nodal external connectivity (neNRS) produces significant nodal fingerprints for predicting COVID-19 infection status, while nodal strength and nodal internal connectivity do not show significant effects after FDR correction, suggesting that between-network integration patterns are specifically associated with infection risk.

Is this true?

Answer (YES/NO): NO